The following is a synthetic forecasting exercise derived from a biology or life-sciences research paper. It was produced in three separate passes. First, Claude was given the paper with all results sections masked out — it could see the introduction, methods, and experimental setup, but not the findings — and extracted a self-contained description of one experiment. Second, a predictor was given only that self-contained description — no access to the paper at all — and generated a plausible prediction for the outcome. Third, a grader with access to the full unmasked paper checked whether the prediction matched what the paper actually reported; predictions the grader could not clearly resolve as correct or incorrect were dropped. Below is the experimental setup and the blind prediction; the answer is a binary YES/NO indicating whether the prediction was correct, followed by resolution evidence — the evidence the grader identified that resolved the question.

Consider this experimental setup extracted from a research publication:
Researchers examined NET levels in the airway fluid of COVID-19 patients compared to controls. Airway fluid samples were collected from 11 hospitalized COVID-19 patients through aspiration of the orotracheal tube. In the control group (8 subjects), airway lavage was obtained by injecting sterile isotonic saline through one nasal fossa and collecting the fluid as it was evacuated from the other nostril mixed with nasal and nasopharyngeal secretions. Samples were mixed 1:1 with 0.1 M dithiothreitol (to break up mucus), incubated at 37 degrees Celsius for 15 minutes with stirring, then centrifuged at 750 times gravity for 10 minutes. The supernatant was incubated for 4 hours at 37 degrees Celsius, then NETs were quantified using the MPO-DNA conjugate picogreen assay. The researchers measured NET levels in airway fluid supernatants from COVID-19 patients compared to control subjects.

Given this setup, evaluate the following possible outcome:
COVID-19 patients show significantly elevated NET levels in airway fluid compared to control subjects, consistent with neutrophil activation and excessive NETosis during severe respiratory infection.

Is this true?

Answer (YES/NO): YES